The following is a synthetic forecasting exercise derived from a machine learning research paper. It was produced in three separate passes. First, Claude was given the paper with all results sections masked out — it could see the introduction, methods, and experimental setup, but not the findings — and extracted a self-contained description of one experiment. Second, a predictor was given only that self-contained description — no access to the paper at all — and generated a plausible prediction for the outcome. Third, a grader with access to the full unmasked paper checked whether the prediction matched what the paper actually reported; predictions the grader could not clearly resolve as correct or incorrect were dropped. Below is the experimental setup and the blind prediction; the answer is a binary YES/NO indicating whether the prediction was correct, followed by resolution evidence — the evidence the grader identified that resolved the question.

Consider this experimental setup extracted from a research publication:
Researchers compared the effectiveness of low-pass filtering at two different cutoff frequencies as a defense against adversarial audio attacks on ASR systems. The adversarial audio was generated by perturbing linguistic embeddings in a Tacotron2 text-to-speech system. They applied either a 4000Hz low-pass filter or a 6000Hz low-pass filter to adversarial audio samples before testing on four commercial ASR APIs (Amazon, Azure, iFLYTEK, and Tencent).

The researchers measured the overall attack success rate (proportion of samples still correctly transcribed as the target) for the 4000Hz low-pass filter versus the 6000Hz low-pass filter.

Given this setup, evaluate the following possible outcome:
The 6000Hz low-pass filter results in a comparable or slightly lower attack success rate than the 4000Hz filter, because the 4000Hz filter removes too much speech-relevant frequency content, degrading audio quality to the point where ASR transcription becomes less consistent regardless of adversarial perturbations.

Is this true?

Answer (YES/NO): NO